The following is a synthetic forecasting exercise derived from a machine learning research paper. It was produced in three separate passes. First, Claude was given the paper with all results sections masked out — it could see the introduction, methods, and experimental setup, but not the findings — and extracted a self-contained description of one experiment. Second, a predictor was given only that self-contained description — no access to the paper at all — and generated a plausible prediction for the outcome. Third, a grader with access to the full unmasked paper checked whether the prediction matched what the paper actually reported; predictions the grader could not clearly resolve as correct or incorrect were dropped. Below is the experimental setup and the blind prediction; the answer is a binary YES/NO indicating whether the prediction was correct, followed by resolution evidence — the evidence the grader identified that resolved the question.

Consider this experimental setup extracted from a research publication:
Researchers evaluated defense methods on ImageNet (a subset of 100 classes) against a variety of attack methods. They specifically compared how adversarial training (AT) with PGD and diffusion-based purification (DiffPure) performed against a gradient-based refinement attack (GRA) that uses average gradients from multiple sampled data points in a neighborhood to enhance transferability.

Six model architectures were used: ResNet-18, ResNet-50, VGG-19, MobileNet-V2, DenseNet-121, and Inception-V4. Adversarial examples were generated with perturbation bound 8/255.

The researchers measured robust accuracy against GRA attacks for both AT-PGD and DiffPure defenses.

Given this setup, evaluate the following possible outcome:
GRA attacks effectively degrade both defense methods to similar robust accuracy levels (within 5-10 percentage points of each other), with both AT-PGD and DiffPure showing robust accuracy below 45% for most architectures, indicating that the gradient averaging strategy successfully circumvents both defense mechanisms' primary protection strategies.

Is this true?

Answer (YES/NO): NO